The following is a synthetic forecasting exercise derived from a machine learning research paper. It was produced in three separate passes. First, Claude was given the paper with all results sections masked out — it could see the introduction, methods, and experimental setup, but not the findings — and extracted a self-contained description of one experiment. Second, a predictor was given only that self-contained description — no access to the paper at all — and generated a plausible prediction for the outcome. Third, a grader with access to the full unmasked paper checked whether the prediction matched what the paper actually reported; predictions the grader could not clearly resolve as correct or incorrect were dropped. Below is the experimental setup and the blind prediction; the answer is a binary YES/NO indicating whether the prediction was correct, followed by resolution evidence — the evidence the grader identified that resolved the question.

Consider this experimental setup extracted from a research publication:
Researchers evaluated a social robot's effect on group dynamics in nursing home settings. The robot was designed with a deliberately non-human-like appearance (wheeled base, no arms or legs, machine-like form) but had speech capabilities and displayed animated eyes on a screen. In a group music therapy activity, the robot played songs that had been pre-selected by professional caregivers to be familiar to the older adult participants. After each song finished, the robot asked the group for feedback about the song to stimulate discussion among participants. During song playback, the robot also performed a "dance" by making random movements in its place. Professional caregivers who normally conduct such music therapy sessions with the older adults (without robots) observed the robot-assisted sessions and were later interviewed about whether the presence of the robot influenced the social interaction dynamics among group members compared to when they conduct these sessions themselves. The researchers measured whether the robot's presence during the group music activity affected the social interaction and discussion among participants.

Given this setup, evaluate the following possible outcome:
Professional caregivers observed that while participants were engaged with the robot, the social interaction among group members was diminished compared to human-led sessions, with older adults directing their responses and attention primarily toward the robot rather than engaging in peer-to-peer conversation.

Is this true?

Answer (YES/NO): NO